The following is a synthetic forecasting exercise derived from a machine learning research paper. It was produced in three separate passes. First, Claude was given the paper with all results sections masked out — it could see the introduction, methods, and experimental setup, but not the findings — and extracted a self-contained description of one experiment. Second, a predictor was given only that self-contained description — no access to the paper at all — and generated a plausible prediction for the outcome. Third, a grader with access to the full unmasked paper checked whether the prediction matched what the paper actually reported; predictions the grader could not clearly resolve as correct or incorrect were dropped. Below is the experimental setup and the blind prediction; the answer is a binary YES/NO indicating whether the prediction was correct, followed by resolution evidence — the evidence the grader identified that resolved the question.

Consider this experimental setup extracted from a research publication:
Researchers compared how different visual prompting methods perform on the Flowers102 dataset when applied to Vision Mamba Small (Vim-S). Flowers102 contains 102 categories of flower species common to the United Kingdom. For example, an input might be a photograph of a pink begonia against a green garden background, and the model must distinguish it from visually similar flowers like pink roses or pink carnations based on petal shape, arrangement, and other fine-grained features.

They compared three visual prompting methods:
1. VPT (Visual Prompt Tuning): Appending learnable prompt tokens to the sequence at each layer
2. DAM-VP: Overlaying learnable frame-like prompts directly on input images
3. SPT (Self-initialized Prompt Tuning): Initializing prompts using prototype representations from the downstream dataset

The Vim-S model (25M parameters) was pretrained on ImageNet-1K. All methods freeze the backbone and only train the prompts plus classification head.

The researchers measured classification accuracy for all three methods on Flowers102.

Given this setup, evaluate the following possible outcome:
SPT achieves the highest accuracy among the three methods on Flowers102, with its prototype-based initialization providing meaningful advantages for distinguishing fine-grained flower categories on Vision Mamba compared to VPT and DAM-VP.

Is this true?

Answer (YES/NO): NO